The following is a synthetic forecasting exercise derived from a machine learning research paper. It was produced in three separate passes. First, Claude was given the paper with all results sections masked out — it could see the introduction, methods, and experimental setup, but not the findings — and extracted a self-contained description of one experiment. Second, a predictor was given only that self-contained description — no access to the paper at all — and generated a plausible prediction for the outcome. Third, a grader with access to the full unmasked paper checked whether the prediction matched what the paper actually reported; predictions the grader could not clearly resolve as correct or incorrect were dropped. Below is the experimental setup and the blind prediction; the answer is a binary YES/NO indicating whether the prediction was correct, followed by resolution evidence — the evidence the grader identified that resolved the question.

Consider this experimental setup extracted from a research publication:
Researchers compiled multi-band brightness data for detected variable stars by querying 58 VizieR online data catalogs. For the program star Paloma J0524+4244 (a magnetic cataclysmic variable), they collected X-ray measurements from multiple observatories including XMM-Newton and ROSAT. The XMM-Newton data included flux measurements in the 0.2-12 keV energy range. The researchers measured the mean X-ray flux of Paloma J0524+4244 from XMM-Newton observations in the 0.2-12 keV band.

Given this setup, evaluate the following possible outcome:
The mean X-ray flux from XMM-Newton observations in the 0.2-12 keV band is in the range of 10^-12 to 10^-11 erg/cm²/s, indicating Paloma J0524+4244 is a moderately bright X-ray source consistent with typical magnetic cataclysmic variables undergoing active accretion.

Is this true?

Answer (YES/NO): YES